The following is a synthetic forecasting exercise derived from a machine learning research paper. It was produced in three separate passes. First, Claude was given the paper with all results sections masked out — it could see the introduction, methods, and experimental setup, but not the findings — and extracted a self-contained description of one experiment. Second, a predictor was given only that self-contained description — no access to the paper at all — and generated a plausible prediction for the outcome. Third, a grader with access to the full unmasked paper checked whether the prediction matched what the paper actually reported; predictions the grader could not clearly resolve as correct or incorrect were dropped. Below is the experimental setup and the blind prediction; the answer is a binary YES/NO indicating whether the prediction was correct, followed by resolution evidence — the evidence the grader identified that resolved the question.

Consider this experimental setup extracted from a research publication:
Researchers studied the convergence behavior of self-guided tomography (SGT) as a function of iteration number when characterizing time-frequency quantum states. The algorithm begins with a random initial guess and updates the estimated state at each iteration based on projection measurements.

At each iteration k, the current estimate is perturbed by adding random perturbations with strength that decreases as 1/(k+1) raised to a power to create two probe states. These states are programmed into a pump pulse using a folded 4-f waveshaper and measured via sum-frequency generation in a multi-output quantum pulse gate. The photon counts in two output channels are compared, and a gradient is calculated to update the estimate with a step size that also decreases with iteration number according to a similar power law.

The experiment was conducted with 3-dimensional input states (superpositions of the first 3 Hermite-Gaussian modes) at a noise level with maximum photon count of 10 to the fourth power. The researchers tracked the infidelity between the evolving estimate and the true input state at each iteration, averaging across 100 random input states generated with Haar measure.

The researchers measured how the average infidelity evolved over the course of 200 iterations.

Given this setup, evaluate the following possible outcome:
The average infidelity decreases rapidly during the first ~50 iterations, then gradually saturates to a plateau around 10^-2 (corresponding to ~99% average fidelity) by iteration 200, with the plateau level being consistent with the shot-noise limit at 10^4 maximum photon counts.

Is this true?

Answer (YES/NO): NO